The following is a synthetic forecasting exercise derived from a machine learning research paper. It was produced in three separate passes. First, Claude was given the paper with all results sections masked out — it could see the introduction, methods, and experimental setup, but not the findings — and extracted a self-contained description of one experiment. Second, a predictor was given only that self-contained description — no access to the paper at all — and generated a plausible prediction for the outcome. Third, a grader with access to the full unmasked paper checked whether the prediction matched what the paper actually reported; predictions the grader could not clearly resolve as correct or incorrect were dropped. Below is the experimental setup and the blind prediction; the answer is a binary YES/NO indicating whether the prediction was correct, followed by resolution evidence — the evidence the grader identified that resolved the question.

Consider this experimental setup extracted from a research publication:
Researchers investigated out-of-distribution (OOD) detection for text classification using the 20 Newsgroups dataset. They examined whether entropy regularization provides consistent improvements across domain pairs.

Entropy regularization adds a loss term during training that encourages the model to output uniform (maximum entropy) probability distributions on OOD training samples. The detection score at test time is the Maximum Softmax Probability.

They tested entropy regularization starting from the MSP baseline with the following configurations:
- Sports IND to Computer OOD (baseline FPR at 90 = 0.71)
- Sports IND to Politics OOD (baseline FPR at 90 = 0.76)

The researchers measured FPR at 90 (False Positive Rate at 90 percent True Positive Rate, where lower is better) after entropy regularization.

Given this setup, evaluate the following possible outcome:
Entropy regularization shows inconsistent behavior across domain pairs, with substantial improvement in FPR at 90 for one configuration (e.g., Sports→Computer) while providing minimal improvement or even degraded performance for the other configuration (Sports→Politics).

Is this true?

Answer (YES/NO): NO